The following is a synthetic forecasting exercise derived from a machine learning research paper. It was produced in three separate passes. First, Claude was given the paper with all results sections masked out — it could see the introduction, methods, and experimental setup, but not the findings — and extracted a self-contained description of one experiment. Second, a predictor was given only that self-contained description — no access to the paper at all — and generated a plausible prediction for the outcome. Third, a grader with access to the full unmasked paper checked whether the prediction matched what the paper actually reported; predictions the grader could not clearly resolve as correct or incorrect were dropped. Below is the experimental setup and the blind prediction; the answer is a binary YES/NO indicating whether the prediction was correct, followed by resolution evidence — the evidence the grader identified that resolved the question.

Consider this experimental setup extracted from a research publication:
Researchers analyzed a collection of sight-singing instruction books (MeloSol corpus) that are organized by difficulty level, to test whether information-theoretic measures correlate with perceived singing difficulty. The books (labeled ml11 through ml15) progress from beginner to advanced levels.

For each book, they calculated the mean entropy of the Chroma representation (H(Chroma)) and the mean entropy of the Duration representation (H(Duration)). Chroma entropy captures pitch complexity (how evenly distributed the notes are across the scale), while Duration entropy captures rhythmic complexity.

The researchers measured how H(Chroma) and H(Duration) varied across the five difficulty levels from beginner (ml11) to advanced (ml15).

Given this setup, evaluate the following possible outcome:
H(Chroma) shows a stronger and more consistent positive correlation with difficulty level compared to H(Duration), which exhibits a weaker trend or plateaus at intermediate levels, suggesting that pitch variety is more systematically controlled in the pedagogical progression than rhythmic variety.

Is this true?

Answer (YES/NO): YES